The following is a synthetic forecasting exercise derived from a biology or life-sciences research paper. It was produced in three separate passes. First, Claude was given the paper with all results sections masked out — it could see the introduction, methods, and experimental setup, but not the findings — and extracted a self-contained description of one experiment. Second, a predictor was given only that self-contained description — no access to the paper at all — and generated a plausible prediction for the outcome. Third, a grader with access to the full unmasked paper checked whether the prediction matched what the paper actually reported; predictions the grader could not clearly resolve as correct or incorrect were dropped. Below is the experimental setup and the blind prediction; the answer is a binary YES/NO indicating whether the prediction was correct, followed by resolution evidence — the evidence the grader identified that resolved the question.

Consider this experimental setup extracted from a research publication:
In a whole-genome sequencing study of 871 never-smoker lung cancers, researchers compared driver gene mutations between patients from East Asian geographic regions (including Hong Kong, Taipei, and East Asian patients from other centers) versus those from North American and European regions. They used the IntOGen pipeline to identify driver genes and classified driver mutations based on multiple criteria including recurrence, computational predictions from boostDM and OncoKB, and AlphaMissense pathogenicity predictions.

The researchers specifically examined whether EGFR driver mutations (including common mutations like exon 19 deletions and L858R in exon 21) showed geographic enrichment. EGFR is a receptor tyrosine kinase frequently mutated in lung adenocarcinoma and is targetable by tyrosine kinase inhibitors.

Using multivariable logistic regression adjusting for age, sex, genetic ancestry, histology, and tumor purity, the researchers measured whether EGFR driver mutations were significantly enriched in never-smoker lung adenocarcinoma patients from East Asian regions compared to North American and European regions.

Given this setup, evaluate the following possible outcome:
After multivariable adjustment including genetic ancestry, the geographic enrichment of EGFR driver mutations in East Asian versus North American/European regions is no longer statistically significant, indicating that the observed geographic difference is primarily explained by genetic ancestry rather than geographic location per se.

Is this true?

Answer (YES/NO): NO